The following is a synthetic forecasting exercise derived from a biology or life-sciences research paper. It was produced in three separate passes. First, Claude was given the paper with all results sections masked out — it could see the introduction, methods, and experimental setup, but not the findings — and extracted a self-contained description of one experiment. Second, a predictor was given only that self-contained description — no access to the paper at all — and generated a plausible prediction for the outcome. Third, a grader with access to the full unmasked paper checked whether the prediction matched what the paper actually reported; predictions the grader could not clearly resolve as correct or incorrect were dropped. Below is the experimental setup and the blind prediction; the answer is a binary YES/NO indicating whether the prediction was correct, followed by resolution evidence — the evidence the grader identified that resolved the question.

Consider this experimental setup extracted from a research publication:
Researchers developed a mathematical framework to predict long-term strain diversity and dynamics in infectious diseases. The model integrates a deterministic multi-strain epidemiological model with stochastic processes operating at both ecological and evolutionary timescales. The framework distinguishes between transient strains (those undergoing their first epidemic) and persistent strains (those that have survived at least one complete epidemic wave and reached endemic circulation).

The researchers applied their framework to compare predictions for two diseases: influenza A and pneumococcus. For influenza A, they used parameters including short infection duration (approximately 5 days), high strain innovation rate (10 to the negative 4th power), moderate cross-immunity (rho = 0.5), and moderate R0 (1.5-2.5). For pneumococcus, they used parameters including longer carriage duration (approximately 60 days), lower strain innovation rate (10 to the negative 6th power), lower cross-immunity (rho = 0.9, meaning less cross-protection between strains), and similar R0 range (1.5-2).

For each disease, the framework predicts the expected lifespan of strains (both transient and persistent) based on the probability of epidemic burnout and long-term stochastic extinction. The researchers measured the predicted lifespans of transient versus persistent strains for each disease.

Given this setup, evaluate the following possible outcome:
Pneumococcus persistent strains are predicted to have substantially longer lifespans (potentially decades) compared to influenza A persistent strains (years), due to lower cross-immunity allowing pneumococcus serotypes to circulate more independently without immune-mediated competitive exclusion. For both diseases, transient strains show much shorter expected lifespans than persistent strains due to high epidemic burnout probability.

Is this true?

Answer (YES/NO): NO